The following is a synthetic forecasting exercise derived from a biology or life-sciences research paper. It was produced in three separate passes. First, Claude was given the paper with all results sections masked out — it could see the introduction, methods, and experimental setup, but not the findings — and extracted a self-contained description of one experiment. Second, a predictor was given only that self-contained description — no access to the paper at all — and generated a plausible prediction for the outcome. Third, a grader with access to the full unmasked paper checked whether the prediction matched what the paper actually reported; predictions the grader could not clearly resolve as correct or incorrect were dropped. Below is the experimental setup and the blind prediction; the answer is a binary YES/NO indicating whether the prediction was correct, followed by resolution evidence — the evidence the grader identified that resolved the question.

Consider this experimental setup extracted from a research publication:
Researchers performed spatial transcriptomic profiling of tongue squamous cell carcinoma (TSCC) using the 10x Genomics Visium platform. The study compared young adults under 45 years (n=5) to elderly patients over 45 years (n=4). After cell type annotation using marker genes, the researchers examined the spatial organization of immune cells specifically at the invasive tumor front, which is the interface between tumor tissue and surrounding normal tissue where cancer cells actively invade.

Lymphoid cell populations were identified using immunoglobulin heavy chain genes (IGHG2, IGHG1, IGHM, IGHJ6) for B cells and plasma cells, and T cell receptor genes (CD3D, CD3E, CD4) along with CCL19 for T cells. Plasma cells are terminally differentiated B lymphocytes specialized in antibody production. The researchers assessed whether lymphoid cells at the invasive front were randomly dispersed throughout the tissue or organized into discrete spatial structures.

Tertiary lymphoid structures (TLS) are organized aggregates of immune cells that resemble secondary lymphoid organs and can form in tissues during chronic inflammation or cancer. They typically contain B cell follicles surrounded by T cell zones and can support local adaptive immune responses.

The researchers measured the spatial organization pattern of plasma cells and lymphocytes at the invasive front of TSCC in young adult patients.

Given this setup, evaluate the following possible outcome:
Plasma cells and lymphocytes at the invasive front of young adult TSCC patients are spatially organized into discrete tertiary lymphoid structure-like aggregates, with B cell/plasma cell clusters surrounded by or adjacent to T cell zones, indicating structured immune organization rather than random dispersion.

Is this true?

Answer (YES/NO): YES